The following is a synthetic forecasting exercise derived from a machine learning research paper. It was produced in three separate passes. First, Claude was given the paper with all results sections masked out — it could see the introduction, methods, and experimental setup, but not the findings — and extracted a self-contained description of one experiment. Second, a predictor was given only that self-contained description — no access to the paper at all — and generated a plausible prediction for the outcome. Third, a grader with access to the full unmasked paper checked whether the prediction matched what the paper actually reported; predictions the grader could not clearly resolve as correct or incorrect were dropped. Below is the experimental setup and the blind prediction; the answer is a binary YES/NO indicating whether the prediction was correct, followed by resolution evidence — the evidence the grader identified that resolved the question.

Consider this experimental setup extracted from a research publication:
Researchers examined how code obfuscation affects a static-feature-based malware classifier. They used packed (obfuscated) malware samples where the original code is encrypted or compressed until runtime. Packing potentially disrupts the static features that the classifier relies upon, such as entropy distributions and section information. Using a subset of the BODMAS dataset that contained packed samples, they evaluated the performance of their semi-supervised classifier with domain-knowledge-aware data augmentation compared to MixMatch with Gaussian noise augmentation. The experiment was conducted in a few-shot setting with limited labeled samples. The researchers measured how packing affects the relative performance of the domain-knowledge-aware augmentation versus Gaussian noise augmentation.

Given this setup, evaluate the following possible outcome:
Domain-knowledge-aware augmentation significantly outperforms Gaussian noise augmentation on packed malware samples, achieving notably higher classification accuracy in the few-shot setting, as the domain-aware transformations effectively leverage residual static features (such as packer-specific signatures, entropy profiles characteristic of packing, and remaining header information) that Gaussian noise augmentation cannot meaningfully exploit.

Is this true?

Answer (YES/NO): NO